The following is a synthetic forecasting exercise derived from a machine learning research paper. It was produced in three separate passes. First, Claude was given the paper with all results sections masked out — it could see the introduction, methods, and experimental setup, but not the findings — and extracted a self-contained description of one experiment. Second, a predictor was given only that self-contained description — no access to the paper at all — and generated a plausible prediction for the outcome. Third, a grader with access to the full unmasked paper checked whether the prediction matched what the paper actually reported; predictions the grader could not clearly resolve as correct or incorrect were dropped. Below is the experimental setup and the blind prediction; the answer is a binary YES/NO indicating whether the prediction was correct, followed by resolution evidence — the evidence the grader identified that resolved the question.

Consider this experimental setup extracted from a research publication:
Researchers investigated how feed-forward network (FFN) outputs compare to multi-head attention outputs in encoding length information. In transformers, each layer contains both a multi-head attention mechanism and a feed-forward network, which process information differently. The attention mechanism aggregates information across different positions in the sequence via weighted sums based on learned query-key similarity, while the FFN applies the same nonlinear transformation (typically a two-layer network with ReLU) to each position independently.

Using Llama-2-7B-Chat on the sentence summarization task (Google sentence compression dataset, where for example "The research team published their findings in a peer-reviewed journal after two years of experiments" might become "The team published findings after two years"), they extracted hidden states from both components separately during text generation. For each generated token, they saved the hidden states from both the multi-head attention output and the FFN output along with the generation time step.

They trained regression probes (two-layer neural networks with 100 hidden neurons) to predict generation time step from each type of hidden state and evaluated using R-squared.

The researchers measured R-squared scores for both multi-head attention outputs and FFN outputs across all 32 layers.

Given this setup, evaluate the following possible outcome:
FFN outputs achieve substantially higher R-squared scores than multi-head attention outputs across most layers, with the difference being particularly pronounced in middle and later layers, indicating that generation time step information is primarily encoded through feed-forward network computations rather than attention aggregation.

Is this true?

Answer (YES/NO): NO